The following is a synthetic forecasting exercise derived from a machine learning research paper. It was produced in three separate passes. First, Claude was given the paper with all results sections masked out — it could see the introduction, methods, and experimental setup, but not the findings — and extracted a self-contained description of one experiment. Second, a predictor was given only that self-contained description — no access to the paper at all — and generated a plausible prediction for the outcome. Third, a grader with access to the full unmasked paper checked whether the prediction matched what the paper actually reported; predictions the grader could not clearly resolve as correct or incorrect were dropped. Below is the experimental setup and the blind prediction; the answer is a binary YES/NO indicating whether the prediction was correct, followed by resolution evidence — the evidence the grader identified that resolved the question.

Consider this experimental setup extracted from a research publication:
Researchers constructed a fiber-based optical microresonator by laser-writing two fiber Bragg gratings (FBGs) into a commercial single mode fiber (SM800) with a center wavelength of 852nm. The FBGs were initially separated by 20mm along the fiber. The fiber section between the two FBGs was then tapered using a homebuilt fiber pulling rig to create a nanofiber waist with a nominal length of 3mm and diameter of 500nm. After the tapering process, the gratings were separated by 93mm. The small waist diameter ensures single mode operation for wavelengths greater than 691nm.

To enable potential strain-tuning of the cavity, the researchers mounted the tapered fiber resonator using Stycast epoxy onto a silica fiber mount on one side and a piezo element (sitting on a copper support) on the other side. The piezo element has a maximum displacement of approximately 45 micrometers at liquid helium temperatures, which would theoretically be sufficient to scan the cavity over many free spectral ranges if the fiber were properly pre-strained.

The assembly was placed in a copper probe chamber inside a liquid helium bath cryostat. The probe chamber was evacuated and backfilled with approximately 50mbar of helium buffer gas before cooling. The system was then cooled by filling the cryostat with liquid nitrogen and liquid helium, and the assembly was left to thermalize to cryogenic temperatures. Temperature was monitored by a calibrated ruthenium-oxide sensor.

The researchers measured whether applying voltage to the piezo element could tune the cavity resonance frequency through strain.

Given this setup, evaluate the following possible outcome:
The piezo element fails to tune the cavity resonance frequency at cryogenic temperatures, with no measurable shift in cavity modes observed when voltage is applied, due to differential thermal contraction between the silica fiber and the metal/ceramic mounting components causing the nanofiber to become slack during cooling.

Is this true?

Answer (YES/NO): NO